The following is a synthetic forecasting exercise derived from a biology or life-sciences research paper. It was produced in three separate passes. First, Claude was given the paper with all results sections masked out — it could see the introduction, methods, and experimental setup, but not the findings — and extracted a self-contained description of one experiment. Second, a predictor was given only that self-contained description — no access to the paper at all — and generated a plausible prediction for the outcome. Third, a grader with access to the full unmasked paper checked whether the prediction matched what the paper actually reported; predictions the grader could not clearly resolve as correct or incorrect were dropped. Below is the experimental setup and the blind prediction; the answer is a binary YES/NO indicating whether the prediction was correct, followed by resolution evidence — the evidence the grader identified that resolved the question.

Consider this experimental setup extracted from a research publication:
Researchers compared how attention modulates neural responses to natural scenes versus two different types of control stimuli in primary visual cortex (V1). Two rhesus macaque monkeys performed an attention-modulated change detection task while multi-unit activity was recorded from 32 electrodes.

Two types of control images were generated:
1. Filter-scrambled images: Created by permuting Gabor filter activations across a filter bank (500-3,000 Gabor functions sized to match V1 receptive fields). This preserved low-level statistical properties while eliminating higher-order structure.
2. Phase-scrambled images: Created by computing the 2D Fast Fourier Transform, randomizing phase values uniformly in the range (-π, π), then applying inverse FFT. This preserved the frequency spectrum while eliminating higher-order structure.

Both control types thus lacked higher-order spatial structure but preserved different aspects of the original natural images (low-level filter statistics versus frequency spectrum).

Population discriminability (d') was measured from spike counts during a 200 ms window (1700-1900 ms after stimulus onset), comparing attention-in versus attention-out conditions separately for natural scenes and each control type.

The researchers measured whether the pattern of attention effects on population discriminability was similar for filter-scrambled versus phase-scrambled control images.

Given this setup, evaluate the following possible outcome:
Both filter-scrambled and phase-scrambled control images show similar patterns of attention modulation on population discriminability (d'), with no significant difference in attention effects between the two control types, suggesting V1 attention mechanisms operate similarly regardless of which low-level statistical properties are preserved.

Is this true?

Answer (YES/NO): YES